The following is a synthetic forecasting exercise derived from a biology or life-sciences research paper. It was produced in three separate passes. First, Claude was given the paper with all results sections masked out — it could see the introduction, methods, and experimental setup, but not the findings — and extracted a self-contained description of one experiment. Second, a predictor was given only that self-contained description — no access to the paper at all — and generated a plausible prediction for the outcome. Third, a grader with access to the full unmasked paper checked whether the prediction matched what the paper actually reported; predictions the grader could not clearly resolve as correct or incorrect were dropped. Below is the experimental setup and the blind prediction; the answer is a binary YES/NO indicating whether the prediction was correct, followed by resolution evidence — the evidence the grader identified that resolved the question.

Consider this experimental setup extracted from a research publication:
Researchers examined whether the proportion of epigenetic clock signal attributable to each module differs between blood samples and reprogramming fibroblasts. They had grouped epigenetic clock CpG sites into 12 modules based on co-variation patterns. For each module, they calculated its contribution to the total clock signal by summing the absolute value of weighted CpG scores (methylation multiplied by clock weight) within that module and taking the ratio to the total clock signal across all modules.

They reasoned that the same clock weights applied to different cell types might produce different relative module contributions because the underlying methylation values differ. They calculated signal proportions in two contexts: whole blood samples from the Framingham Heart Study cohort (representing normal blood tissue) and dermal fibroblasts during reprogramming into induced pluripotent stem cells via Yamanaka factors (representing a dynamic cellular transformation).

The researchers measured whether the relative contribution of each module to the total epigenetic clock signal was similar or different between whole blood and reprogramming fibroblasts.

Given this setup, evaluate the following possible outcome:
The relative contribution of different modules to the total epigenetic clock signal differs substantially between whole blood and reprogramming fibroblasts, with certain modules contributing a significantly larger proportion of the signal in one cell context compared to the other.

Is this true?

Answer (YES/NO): NO